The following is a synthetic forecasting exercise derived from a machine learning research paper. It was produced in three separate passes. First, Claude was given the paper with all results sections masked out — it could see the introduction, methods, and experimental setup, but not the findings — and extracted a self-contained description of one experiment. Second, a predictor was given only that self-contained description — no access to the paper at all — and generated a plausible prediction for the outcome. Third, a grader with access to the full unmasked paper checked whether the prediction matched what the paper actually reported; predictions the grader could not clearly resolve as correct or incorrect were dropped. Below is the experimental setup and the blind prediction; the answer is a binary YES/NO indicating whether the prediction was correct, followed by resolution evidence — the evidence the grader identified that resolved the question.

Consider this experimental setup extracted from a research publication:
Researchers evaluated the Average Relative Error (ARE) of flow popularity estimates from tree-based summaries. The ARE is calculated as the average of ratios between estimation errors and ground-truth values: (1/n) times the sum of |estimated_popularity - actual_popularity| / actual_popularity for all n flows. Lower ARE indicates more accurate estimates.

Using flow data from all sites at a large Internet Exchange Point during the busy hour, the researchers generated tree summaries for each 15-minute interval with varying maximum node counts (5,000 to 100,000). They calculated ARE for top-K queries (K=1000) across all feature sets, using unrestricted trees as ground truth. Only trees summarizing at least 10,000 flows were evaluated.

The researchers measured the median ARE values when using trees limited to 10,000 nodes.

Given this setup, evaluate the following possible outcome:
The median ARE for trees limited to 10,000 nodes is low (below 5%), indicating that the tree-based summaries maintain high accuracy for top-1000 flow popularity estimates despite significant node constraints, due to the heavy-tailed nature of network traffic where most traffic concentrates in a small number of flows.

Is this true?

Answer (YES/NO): YES